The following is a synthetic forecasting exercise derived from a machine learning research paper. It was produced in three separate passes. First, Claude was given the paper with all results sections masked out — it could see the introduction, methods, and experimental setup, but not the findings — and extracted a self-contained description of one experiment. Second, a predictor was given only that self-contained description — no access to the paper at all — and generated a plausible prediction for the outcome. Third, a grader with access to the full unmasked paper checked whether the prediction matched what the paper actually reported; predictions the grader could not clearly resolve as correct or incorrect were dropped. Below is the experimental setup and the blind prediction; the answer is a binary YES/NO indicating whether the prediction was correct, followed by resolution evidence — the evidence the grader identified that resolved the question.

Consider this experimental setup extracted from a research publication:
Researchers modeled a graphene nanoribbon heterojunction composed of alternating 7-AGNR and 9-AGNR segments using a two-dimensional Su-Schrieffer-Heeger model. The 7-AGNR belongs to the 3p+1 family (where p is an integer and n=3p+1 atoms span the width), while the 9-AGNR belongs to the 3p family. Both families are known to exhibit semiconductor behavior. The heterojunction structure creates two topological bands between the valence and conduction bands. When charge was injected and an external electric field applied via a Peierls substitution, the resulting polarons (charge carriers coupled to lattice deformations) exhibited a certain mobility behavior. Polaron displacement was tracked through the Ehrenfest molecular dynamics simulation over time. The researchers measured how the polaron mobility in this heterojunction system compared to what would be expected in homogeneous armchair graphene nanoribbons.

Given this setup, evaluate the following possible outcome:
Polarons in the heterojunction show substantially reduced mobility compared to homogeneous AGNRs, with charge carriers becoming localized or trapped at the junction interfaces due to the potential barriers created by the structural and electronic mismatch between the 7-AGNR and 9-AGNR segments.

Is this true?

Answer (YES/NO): NO